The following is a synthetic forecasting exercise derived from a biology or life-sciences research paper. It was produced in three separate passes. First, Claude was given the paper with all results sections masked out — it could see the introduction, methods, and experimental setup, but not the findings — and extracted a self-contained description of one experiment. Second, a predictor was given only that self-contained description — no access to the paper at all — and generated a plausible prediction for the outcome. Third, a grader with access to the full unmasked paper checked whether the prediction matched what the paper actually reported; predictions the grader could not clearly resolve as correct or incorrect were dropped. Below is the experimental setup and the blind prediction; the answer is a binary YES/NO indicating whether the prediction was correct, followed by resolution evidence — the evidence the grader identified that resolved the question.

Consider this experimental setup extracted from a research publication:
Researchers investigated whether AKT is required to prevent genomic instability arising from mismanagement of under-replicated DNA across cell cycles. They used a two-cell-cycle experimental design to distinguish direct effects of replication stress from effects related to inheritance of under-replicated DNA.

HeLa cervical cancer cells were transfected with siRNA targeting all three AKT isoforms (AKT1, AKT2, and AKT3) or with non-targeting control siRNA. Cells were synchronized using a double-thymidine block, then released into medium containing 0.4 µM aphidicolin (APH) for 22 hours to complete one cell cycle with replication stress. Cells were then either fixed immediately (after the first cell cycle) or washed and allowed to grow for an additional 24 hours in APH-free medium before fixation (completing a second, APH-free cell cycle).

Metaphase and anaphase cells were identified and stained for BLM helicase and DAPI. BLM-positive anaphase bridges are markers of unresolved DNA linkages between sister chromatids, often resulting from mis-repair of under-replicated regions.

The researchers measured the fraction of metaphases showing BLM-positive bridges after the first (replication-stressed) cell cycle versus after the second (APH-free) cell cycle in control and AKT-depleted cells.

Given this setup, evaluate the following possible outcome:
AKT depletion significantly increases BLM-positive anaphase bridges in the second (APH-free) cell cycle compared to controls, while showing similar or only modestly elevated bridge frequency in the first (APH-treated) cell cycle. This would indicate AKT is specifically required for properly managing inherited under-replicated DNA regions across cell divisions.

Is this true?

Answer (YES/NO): YES